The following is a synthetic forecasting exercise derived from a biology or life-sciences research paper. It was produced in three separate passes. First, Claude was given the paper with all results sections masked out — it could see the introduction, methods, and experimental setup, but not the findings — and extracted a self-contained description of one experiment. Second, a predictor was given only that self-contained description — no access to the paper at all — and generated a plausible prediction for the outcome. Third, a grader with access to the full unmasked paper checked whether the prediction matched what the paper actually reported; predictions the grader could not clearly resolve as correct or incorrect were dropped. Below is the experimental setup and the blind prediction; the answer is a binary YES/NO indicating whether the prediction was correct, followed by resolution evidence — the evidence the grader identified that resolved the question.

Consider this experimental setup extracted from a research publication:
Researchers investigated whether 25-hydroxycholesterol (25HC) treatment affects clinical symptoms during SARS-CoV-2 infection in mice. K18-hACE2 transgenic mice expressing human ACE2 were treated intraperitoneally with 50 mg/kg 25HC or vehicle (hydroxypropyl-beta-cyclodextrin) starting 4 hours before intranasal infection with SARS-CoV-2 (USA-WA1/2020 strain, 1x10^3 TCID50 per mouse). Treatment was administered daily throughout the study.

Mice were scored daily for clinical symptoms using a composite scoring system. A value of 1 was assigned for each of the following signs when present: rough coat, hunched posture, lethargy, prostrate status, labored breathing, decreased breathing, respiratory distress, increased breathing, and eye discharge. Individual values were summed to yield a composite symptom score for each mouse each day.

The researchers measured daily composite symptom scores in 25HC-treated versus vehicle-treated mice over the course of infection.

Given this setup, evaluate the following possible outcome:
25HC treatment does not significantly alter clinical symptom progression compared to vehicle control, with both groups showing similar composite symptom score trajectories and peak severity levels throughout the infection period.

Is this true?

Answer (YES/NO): YES